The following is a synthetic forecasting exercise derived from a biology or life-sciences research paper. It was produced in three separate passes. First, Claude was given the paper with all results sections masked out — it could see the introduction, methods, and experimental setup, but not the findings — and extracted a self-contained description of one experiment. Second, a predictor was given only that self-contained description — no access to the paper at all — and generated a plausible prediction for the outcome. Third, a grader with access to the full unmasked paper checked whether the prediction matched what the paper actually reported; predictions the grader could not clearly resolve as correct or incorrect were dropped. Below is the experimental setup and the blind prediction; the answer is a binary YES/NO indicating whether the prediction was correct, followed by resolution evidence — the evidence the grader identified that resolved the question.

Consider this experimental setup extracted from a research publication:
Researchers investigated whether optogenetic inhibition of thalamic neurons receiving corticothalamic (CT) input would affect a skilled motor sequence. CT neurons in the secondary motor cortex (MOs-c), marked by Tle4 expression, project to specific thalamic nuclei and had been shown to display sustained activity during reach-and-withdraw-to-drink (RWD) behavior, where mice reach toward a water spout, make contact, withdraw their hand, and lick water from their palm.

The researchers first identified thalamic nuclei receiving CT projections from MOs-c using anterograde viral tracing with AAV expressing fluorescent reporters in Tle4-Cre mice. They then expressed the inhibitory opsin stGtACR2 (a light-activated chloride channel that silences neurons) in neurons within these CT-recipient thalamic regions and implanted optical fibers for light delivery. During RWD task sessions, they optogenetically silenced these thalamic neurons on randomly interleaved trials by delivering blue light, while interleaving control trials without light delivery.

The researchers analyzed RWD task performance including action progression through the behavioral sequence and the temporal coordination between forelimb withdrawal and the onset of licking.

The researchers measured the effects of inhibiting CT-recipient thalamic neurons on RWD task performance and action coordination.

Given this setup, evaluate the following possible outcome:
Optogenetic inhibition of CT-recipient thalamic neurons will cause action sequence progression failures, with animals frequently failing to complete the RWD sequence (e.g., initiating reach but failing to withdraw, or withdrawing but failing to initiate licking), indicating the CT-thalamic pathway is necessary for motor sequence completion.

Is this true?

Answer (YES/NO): YES